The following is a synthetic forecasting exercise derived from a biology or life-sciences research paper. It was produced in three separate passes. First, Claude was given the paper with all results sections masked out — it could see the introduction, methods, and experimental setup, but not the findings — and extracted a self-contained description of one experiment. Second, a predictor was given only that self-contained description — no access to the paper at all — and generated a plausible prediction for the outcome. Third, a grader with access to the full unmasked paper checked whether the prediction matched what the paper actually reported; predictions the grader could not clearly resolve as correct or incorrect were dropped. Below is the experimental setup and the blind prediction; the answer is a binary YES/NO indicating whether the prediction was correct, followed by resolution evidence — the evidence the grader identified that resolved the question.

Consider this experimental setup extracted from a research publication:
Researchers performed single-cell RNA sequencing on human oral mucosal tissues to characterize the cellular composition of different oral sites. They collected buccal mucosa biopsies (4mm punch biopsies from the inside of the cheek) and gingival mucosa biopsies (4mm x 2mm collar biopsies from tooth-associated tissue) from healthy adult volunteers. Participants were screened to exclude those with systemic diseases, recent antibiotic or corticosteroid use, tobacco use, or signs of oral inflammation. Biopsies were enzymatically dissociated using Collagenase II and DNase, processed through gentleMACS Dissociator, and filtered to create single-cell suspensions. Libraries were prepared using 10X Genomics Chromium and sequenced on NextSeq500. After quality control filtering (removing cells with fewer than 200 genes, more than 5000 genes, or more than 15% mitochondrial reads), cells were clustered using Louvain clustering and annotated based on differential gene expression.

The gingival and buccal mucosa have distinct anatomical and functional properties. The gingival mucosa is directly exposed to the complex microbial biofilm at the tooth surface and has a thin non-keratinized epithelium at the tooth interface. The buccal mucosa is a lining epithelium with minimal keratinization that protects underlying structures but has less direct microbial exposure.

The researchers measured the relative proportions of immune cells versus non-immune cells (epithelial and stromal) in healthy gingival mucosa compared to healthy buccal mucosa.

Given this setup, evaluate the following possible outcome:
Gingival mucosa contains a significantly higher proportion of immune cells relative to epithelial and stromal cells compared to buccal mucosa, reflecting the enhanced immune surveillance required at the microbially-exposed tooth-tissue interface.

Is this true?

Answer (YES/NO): YES